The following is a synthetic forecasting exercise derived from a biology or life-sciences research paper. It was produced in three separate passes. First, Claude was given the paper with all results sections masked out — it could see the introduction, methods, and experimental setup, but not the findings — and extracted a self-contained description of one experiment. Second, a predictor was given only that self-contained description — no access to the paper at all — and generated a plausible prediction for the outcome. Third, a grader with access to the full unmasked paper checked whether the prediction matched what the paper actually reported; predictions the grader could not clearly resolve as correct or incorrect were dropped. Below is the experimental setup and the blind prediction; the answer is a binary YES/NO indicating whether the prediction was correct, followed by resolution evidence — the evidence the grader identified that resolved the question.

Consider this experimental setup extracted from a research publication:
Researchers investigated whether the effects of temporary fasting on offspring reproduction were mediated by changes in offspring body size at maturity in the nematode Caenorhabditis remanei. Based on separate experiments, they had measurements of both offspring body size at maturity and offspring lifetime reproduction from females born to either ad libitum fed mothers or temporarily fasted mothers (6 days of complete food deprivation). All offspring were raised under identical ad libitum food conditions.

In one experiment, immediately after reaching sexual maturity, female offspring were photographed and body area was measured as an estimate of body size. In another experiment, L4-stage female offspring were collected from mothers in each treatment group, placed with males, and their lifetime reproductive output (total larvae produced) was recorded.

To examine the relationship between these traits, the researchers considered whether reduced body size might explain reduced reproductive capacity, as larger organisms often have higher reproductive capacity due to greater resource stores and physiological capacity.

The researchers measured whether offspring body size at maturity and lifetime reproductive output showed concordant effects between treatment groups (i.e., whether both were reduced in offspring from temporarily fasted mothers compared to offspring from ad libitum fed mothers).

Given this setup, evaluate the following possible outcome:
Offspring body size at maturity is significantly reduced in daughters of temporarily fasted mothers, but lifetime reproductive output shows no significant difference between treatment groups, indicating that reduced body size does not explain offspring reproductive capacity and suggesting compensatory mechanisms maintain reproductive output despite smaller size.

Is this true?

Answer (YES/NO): NO